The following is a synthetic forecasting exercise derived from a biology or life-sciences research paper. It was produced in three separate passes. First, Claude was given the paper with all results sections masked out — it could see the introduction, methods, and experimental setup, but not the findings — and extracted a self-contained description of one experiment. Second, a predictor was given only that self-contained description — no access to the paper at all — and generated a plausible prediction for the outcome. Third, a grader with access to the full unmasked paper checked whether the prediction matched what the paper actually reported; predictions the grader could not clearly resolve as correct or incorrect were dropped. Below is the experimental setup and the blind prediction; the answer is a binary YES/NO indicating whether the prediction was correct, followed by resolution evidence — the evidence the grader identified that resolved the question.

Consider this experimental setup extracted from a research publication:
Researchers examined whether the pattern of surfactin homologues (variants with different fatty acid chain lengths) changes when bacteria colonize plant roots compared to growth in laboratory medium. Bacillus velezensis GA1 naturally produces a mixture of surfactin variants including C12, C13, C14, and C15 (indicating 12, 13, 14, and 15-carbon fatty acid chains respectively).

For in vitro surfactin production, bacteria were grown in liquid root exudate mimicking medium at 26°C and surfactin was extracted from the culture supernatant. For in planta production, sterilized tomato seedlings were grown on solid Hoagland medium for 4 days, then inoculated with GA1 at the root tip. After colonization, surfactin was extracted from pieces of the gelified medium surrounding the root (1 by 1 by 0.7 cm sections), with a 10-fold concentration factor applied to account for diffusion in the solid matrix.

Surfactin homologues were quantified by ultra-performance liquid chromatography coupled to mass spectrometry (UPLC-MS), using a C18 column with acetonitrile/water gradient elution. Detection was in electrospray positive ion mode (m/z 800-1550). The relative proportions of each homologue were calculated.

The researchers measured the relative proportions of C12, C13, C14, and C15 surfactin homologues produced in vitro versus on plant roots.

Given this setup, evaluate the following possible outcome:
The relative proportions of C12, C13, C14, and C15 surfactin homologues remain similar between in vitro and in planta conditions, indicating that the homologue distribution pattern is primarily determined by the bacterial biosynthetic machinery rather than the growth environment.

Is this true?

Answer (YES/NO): NO